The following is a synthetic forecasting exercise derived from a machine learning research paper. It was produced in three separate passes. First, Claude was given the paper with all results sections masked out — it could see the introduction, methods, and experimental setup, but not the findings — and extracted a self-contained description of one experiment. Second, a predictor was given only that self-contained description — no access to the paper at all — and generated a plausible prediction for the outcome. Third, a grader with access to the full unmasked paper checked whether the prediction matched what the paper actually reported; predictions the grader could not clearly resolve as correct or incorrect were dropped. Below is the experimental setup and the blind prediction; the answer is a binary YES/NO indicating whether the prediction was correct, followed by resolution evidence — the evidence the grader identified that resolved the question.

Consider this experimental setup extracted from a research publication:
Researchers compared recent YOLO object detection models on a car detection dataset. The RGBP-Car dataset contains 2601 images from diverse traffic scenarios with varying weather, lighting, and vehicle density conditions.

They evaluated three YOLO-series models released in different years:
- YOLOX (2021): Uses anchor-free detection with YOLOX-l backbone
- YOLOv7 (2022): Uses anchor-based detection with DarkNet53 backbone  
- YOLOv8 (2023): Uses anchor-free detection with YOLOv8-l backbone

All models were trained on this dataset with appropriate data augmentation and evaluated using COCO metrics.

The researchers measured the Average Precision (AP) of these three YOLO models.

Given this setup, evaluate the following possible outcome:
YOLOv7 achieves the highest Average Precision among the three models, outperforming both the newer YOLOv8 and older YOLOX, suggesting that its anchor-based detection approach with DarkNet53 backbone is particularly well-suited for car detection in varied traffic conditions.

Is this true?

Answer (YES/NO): YES